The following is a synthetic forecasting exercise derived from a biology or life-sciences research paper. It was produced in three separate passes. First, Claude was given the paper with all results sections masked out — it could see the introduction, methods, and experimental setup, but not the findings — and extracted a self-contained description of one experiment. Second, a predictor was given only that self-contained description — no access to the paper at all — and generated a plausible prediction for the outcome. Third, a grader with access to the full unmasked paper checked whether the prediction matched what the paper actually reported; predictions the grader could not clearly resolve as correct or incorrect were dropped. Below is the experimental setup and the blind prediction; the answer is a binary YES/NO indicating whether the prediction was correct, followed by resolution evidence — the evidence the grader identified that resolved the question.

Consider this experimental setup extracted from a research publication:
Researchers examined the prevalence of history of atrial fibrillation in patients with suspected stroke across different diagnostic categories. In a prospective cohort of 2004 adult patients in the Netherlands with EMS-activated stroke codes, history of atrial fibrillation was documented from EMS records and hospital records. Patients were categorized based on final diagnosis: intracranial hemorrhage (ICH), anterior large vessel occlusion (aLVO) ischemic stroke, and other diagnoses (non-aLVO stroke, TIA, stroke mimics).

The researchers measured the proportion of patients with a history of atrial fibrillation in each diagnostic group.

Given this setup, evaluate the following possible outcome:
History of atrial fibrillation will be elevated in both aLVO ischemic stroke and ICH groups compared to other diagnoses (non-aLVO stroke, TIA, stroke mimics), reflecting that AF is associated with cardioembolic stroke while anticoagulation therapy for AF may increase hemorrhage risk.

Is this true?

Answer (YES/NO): YES